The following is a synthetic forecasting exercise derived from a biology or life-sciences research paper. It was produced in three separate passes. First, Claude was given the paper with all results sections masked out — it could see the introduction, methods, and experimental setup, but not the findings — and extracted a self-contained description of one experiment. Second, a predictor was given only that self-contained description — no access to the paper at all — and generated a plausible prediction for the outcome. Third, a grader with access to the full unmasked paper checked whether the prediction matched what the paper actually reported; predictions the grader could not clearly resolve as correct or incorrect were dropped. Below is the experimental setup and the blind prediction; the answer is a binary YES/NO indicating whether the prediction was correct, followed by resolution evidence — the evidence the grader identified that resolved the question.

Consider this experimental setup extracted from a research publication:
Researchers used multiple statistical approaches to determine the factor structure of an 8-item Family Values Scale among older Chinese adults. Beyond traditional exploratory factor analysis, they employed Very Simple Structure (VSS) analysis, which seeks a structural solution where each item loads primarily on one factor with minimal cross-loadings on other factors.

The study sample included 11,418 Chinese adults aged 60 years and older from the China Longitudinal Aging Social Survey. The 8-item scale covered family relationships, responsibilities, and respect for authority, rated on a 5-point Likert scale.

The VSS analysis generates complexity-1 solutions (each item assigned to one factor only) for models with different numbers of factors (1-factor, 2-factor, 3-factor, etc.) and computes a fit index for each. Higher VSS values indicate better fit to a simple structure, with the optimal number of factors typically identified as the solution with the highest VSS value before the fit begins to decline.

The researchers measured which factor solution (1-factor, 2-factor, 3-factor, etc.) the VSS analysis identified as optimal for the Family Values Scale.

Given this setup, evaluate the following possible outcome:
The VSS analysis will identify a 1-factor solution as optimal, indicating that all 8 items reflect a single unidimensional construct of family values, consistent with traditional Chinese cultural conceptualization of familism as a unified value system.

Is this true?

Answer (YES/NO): YES